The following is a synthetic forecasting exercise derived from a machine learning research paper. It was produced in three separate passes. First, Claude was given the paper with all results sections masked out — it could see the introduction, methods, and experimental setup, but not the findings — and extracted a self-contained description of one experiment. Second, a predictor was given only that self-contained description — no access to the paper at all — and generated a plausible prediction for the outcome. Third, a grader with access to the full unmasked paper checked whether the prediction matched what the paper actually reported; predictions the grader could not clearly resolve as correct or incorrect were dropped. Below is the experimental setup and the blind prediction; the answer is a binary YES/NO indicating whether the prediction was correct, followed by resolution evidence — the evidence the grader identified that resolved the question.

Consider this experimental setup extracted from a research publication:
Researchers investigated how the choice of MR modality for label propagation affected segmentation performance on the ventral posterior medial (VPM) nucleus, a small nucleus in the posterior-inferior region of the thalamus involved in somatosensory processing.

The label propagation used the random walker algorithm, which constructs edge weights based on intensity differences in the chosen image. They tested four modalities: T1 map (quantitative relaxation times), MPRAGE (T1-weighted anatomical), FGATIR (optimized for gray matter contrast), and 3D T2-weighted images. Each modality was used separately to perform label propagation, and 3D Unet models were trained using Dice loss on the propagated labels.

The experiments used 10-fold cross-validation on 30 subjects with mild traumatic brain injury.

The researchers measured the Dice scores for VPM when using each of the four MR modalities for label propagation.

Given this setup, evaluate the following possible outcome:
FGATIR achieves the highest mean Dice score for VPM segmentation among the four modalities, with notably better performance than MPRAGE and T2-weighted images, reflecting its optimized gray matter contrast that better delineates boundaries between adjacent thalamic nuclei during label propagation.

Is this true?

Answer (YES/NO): NO